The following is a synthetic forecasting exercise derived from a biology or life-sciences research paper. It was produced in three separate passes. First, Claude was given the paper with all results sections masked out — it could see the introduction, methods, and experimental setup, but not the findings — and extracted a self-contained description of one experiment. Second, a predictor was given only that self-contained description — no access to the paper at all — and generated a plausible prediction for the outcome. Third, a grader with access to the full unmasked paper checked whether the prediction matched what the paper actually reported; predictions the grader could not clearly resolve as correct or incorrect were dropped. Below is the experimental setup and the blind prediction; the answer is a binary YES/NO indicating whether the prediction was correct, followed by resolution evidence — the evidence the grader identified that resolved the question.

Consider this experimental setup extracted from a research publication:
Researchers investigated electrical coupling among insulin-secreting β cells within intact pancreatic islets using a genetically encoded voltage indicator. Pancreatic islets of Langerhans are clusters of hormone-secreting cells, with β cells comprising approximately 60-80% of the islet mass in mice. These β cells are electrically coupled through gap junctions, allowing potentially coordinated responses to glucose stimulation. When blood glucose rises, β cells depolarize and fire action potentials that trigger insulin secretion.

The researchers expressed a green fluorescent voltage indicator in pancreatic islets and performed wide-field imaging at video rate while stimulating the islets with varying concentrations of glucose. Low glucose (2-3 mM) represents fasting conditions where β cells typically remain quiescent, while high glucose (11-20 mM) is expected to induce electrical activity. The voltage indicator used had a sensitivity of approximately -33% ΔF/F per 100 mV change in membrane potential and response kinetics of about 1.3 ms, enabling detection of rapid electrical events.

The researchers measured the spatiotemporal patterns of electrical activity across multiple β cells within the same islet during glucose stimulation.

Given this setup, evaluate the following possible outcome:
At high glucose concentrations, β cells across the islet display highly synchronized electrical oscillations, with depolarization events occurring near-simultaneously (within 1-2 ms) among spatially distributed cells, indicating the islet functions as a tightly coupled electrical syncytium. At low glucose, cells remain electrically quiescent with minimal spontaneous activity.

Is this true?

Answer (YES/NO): NO